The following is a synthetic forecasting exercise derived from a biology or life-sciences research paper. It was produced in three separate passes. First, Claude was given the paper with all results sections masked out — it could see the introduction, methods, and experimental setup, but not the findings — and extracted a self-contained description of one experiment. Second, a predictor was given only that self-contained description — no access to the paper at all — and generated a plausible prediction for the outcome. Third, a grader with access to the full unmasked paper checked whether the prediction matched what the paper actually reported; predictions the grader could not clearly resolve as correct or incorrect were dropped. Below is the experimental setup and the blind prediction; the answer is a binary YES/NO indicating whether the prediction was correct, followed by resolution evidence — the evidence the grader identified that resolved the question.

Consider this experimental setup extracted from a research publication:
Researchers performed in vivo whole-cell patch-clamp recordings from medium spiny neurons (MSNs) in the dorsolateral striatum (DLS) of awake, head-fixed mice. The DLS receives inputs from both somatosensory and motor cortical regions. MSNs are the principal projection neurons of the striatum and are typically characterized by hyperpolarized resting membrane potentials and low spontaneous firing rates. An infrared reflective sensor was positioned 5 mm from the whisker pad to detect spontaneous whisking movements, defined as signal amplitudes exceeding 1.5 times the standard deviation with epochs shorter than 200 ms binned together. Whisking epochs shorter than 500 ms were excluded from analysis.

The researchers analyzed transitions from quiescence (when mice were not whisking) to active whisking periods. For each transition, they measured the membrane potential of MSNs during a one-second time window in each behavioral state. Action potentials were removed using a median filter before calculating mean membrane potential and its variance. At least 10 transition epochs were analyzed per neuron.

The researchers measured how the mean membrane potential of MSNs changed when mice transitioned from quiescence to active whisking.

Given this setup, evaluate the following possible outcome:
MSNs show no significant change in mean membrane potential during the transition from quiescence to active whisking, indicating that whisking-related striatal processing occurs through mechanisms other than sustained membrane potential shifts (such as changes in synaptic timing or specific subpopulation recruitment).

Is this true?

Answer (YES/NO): NO